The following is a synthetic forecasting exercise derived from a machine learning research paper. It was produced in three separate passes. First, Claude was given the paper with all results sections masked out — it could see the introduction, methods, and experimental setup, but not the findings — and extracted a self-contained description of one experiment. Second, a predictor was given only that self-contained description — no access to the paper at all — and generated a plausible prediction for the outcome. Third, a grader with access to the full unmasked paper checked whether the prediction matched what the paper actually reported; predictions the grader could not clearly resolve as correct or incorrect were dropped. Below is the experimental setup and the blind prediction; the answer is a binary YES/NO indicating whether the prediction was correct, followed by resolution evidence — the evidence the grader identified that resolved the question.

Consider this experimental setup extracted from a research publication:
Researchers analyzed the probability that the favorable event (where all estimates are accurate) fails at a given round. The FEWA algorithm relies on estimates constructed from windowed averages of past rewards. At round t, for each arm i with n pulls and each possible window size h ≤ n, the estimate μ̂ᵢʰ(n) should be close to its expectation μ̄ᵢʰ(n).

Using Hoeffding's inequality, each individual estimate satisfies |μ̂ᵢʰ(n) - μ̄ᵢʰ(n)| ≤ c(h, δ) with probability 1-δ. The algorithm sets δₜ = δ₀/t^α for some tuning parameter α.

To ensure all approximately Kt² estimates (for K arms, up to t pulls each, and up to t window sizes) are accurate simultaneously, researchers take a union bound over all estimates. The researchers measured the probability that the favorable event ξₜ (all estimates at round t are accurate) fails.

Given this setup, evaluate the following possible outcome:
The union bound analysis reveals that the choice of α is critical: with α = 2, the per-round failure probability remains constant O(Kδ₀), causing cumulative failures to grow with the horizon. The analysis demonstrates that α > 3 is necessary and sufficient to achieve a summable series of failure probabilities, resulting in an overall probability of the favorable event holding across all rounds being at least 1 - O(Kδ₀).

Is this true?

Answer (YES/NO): YES